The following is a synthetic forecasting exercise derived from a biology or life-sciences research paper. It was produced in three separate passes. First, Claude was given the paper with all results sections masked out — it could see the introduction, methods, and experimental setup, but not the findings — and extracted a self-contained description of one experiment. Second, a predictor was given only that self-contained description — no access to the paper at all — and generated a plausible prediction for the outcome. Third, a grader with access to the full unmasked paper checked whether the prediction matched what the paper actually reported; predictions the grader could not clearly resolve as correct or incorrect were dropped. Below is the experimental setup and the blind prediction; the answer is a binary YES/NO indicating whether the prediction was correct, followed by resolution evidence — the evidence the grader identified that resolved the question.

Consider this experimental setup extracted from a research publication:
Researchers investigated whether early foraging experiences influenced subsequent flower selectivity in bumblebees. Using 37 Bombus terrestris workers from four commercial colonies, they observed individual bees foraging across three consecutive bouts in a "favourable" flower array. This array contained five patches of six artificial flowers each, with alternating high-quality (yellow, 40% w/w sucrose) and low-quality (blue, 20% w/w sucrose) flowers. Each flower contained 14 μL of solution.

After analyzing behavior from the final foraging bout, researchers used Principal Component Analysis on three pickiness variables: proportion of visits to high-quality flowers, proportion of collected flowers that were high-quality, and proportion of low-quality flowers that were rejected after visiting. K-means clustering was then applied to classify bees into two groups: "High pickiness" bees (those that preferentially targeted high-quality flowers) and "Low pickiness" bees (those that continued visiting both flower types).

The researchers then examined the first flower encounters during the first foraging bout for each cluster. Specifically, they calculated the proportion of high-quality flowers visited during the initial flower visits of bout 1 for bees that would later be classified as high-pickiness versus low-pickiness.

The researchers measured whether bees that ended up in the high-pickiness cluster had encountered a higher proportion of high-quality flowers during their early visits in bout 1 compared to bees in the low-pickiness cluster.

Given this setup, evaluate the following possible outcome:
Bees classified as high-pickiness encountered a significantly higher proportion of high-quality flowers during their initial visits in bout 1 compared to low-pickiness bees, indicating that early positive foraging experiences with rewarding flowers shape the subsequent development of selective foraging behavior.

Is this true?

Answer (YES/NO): YES